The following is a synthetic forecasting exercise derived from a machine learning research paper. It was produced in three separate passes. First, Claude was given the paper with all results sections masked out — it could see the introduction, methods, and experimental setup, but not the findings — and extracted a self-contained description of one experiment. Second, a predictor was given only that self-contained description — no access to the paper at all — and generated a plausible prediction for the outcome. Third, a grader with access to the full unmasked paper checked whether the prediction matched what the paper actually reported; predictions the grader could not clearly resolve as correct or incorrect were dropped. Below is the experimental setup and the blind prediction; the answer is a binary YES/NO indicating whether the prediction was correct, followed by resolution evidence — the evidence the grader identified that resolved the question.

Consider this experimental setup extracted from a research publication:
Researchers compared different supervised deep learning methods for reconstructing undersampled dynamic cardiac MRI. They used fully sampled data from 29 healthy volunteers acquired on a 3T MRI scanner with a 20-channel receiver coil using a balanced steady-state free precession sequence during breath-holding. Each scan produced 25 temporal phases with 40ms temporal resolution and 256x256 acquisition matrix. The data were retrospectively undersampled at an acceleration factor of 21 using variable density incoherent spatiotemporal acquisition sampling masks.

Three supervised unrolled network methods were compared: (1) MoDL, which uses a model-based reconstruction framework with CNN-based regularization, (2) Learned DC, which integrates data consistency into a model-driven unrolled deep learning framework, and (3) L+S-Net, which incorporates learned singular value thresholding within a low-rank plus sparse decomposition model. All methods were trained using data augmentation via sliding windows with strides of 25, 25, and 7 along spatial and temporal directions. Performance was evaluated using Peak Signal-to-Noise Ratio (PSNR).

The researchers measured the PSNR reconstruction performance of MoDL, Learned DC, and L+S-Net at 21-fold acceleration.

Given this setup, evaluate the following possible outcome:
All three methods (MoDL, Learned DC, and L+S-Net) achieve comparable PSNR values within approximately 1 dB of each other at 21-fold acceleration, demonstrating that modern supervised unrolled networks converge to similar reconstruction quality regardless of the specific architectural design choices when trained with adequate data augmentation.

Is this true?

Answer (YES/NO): NO